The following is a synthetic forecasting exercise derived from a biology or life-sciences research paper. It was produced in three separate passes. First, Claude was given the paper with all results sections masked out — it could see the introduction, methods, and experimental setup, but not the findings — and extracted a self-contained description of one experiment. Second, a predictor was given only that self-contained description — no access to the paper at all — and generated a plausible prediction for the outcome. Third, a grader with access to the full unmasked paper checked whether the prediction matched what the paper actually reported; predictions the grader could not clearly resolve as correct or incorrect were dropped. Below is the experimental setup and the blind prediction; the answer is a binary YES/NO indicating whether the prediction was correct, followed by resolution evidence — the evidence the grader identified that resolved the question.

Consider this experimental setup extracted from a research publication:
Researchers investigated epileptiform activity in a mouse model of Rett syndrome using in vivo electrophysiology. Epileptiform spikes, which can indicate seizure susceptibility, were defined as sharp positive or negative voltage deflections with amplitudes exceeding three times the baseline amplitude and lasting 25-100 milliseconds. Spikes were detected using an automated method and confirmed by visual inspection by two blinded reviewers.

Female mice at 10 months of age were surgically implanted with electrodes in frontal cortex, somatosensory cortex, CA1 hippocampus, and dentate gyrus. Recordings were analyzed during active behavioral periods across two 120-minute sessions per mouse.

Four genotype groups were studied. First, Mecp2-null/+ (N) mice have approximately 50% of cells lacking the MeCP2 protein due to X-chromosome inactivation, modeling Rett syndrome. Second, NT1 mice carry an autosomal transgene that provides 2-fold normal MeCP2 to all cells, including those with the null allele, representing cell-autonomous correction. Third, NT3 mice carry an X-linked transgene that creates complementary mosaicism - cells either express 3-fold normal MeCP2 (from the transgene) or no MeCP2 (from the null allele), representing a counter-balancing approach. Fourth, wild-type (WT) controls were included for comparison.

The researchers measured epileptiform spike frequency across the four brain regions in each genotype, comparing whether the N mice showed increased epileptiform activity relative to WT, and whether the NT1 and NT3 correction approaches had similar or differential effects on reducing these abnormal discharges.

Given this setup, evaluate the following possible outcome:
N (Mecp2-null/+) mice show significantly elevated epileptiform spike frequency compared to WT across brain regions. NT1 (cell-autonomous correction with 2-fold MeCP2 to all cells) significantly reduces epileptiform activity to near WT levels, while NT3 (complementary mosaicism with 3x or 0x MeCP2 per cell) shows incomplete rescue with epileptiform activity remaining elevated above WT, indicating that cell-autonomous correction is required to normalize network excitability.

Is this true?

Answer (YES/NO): NO